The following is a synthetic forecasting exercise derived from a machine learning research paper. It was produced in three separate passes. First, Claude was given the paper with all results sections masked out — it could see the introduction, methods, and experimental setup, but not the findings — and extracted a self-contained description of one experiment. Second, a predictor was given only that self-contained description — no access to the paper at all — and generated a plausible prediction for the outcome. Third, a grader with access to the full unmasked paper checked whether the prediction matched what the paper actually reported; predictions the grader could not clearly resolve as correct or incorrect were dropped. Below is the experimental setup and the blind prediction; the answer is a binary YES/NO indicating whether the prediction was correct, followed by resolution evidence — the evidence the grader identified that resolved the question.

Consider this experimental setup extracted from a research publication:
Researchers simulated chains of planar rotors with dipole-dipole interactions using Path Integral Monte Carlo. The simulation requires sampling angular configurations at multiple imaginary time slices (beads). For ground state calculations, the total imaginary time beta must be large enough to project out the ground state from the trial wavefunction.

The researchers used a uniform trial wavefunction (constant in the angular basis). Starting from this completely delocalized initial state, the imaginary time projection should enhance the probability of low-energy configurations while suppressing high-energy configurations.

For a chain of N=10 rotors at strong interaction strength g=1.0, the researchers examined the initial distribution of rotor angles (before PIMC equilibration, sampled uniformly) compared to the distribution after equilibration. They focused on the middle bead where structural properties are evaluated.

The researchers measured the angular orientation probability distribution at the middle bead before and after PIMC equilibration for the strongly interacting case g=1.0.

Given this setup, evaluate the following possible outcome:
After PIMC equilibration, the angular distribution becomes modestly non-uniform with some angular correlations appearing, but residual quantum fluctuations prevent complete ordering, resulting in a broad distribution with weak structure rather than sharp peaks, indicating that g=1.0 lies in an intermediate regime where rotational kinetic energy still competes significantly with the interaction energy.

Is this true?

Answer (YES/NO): NO